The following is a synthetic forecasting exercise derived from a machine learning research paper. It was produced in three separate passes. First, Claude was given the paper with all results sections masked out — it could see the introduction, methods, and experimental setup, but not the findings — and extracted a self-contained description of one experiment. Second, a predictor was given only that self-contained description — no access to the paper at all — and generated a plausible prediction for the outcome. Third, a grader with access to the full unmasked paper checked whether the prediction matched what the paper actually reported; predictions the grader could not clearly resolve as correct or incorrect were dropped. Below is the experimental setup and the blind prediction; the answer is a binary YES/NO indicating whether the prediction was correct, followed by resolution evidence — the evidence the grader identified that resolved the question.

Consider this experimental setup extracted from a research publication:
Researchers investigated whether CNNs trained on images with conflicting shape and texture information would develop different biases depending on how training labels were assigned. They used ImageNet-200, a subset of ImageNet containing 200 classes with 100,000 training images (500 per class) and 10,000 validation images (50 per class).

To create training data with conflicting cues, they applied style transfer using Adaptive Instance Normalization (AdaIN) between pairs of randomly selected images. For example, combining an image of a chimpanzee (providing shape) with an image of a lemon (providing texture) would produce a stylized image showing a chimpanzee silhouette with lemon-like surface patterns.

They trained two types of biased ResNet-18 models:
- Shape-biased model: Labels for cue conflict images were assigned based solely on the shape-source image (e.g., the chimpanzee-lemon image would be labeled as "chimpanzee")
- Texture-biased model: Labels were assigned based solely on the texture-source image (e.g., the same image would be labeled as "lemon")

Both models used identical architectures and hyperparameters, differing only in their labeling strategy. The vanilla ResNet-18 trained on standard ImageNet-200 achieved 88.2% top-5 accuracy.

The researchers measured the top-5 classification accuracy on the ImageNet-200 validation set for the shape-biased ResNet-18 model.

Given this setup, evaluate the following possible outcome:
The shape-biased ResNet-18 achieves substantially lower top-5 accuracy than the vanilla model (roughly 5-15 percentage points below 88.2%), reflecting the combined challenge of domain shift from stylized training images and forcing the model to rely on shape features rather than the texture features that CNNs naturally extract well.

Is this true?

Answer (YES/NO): YES